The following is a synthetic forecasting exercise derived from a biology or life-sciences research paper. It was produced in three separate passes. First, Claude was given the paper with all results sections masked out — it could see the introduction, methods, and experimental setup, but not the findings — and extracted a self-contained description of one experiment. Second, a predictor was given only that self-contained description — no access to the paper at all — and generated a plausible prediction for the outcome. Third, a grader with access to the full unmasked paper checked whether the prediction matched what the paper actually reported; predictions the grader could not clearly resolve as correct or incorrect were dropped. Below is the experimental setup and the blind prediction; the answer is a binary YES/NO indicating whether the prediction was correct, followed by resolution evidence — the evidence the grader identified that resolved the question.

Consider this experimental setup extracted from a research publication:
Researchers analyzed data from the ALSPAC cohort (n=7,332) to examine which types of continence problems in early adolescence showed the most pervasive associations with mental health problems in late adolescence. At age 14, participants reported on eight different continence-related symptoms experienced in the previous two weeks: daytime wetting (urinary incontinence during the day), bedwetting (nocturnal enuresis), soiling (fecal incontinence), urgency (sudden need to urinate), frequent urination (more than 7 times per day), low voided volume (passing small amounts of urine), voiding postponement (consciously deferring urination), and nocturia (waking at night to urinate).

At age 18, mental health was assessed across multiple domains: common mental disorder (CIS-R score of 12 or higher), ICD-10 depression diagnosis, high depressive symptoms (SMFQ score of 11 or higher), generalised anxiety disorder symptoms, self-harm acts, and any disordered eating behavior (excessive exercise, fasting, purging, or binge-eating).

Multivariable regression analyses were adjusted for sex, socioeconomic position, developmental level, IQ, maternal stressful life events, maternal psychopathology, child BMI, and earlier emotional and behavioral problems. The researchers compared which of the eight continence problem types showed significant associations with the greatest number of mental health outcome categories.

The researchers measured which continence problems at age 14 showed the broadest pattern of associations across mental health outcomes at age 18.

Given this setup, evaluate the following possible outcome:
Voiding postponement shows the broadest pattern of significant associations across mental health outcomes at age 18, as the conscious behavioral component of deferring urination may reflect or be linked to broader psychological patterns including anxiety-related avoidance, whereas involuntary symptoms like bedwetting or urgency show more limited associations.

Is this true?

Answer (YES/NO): NO